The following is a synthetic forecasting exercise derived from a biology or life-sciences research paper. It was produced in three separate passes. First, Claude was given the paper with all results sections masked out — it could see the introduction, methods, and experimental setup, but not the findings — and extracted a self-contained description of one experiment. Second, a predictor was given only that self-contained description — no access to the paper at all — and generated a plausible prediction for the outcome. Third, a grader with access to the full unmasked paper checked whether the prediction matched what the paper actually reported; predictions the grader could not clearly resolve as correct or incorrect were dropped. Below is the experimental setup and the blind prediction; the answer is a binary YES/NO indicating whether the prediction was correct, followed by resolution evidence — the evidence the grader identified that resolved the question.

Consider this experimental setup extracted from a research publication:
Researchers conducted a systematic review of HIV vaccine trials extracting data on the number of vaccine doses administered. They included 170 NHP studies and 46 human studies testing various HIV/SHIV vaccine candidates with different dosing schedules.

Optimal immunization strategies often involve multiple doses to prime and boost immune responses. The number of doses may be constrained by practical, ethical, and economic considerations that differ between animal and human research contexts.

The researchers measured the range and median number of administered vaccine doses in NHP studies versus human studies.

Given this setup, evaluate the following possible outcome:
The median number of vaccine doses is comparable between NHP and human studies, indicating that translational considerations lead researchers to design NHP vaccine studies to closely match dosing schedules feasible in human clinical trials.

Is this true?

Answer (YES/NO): YES